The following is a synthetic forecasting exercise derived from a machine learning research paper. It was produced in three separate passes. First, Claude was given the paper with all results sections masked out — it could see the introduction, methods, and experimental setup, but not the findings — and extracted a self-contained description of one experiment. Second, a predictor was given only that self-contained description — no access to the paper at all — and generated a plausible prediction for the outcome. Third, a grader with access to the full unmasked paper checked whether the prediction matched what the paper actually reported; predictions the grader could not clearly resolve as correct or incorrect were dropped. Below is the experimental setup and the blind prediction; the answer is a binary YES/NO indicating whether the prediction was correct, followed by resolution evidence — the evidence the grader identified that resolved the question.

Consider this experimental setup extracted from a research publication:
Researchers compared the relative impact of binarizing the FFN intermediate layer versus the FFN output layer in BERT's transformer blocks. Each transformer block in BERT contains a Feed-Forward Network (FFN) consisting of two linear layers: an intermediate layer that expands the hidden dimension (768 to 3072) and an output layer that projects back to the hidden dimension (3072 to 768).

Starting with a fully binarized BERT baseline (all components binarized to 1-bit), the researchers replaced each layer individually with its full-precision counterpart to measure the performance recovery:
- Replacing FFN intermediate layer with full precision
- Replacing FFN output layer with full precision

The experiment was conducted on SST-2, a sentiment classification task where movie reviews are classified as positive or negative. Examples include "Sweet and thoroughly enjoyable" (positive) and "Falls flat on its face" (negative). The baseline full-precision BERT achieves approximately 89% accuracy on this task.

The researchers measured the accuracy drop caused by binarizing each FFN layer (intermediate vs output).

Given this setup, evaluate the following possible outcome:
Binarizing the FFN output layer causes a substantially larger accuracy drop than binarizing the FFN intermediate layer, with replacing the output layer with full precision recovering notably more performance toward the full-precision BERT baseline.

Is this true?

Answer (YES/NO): YES